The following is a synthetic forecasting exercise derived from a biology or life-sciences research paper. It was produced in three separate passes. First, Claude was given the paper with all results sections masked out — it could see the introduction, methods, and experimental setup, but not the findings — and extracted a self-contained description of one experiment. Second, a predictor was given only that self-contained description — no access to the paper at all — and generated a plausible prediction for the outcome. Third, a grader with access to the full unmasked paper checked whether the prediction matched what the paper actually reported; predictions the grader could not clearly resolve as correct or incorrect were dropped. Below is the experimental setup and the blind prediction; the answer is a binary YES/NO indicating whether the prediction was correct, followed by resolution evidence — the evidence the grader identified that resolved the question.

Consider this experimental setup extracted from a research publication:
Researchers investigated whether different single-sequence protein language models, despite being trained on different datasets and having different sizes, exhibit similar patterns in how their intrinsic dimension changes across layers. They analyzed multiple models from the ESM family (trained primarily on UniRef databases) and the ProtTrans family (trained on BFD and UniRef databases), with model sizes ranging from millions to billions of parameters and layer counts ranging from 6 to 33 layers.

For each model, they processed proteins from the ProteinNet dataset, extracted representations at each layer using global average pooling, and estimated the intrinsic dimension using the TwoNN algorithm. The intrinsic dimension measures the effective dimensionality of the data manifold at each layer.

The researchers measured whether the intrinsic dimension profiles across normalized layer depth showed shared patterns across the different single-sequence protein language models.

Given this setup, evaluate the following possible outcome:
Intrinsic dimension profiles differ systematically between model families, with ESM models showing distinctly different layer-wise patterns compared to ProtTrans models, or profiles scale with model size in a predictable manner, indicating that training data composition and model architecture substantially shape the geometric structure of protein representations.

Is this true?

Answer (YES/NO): NO